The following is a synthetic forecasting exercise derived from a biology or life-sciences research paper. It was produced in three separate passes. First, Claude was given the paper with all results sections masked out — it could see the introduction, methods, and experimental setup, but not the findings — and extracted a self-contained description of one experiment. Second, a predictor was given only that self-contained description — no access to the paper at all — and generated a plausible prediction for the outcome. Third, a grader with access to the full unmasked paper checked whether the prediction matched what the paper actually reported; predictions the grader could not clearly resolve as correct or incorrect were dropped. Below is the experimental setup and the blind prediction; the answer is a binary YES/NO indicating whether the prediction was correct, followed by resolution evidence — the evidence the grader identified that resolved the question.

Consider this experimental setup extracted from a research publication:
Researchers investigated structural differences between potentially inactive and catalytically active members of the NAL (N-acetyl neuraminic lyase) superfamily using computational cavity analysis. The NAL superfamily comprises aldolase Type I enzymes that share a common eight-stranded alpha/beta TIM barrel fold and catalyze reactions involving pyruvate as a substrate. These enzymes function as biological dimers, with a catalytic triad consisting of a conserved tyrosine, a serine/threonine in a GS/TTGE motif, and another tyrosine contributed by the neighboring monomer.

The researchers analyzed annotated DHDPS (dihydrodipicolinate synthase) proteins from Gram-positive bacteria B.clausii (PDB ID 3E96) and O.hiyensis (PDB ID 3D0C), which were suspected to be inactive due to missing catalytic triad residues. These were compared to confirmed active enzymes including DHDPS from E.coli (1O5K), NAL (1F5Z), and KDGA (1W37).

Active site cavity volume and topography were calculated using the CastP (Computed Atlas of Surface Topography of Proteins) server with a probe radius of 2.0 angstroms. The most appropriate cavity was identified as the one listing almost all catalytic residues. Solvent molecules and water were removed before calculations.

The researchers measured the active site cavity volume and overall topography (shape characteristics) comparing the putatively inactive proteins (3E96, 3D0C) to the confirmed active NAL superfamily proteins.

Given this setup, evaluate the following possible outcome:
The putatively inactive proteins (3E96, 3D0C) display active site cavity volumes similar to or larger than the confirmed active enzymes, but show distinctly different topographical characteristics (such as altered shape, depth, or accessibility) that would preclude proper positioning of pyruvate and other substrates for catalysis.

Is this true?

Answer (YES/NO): YES